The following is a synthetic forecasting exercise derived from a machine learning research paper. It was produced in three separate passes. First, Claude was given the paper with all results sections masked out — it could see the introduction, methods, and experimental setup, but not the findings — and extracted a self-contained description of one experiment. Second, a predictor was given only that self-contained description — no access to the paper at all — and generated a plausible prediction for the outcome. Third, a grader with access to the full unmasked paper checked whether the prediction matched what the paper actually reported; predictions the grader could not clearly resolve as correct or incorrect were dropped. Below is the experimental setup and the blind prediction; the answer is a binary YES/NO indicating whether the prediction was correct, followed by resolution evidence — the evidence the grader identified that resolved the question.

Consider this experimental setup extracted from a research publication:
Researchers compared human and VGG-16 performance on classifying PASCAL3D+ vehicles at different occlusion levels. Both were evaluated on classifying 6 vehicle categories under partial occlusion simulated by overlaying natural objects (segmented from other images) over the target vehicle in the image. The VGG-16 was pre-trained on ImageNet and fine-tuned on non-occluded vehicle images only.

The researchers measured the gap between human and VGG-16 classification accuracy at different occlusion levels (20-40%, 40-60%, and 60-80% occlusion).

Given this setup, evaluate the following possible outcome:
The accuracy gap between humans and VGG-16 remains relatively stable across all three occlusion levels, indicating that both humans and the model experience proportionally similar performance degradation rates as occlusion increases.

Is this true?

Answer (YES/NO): NO